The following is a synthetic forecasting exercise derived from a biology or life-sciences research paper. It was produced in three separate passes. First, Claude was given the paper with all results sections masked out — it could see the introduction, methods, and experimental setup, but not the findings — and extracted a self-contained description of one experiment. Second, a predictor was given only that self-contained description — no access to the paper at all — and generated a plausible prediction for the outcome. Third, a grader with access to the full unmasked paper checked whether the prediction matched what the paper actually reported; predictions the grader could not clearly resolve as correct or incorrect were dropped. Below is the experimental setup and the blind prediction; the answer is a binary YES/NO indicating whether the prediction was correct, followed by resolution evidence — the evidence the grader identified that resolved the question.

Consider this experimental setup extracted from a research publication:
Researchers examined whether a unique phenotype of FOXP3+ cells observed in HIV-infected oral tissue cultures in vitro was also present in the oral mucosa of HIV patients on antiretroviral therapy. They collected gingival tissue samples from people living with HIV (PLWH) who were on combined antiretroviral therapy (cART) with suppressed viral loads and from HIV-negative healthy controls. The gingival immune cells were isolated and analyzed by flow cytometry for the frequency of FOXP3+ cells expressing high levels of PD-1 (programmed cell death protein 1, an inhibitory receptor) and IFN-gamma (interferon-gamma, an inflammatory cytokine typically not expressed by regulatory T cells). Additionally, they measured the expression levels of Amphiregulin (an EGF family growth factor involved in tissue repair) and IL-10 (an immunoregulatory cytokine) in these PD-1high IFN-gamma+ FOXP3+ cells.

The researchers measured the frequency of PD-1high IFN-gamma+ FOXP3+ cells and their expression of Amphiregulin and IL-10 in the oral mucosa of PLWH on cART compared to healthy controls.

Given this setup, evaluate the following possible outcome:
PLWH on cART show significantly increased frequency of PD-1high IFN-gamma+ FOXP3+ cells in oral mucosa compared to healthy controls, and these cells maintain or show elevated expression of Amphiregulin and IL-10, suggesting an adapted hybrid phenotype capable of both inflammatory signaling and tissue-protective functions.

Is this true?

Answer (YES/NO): YES